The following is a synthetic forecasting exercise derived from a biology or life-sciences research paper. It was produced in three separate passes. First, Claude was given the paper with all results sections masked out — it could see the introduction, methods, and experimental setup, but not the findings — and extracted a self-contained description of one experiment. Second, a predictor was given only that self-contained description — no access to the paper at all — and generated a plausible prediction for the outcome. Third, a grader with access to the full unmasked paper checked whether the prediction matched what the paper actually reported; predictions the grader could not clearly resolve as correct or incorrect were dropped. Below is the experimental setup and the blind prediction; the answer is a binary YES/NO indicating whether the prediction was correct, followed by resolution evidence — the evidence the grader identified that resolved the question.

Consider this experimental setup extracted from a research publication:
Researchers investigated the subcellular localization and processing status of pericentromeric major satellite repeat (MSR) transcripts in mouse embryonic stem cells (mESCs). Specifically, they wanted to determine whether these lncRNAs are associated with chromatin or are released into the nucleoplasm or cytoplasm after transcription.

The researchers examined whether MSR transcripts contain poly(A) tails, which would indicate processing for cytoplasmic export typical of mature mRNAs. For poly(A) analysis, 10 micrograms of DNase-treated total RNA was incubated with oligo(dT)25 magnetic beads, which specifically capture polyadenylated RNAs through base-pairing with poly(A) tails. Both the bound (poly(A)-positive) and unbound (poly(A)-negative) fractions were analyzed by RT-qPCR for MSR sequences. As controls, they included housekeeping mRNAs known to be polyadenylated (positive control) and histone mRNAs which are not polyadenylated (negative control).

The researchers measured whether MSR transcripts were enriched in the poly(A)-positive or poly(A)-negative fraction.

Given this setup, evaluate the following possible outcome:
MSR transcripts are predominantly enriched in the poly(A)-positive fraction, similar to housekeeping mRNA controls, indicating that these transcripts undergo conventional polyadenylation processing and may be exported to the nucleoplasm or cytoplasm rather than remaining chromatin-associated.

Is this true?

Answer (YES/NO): NO